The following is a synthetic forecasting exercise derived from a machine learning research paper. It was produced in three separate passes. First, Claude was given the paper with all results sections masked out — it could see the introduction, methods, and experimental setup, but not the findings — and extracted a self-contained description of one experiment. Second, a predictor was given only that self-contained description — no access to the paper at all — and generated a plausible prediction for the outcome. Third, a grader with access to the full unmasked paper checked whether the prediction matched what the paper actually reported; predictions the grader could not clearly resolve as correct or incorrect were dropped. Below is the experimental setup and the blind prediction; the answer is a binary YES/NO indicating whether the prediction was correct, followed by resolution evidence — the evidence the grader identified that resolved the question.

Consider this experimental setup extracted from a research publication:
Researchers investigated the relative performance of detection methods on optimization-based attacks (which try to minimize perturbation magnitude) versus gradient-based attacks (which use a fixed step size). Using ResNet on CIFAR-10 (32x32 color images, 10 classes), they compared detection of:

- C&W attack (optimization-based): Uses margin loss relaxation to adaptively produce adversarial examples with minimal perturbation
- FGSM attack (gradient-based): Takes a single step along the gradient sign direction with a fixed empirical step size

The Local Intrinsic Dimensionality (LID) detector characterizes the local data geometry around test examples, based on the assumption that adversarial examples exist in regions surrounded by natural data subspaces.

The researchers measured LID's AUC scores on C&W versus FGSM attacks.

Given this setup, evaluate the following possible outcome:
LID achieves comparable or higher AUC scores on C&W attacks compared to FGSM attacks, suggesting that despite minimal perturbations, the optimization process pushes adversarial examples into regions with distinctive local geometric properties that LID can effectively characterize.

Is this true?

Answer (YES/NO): NO